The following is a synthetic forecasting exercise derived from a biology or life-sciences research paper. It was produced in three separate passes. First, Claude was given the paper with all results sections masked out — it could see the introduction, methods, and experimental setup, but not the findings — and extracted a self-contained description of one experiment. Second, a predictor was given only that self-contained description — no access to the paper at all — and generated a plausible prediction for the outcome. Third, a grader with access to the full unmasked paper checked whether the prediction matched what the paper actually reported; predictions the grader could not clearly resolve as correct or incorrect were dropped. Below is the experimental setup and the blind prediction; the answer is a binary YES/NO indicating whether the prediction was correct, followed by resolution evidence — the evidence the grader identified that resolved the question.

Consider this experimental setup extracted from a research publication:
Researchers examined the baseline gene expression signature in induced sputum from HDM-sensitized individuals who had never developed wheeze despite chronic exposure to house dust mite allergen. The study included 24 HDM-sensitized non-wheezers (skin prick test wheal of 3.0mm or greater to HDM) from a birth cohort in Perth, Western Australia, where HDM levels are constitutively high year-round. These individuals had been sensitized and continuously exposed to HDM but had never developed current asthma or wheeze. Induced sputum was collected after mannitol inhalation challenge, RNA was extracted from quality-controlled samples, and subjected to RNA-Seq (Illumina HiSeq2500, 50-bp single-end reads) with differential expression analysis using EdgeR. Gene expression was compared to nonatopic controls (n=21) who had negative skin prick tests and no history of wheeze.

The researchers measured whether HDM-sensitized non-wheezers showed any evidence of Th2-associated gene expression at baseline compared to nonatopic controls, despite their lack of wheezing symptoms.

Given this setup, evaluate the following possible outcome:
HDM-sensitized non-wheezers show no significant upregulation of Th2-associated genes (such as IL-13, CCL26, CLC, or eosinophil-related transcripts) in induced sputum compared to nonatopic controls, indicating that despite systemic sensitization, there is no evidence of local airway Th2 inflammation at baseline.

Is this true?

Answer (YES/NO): NO